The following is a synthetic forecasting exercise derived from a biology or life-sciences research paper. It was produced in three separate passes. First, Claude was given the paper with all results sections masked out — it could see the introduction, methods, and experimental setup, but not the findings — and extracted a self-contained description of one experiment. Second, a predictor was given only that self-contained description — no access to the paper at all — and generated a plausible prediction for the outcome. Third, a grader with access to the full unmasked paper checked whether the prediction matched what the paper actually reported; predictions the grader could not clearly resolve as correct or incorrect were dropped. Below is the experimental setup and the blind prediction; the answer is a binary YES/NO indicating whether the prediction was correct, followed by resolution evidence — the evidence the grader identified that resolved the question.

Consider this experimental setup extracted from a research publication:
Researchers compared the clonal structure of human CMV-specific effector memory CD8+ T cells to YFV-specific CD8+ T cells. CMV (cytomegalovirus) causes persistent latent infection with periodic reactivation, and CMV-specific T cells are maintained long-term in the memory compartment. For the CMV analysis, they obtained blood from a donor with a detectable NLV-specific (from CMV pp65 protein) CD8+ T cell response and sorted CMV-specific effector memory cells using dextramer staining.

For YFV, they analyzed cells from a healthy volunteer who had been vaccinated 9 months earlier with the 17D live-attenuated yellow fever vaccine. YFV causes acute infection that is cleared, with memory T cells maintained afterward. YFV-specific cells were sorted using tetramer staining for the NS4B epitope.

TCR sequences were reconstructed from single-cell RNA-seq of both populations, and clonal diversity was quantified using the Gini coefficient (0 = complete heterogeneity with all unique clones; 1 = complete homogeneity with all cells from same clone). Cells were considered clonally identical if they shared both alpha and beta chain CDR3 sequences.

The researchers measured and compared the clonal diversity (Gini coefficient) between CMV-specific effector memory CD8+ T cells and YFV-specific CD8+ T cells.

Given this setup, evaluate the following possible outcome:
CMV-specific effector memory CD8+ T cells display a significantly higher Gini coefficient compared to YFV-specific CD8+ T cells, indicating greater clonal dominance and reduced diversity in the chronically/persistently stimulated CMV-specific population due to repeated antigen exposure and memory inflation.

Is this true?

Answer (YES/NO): YES